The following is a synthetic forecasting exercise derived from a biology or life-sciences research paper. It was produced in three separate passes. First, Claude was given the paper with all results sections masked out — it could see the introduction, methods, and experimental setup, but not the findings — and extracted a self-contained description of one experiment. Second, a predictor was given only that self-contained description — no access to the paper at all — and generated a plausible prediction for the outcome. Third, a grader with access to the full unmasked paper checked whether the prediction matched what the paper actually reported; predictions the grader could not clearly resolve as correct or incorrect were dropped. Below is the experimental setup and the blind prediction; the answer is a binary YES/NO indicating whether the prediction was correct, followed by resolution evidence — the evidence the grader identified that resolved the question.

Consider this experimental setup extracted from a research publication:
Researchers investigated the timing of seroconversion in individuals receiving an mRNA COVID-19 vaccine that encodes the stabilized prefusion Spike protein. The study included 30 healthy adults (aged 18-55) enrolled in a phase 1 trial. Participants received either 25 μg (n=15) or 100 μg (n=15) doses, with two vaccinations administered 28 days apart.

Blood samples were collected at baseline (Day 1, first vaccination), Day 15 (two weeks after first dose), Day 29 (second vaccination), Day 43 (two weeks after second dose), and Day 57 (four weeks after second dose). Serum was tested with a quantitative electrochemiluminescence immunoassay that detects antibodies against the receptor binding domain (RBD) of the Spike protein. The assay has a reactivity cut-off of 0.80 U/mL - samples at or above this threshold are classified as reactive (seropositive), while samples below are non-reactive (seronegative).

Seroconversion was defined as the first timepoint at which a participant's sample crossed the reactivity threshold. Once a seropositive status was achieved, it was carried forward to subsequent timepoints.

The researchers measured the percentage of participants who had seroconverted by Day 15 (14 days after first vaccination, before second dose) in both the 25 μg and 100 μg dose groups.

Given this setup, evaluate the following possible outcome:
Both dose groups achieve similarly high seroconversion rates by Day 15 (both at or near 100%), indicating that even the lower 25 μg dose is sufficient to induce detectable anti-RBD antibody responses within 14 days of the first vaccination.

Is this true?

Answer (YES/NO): NO